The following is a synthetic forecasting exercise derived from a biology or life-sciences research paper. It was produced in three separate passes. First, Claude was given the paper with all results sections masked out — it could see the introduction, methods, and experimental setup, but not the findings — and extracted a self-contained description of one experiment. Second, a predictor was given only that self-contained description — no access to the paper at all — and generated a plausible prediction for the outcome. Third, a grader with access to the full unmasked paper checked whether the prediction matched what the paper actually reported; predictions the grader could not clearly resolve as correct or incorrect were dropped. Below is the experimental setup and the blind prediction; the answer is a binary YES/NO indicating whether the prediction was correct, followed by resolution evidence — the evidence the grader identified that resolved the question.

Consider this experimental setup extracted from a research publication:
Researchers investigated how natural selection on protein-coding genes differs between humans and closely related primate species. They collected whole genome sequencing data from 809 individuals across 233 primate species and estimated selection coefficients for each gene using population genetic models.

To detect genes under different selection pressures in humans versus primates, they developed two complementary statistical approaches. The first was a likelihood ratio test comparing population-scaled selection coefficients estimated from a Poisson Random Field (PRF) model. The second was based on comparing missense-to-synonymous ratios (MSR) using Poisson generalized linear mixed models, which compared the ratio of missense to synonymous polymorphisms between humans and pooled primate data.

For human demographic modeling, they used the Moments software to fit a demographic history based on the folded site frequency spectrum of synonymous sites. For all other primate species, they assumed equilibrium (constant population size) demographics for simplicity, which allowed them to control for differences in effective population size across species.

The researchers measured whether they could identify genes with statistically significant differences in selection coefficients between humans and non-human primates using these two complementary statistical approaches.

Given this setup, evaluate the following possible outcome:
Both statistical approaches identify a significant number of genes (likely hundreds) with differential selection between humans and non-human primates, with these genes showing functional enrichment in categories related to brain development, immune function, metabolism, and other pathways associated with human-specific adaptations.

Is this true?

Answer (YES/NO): NO